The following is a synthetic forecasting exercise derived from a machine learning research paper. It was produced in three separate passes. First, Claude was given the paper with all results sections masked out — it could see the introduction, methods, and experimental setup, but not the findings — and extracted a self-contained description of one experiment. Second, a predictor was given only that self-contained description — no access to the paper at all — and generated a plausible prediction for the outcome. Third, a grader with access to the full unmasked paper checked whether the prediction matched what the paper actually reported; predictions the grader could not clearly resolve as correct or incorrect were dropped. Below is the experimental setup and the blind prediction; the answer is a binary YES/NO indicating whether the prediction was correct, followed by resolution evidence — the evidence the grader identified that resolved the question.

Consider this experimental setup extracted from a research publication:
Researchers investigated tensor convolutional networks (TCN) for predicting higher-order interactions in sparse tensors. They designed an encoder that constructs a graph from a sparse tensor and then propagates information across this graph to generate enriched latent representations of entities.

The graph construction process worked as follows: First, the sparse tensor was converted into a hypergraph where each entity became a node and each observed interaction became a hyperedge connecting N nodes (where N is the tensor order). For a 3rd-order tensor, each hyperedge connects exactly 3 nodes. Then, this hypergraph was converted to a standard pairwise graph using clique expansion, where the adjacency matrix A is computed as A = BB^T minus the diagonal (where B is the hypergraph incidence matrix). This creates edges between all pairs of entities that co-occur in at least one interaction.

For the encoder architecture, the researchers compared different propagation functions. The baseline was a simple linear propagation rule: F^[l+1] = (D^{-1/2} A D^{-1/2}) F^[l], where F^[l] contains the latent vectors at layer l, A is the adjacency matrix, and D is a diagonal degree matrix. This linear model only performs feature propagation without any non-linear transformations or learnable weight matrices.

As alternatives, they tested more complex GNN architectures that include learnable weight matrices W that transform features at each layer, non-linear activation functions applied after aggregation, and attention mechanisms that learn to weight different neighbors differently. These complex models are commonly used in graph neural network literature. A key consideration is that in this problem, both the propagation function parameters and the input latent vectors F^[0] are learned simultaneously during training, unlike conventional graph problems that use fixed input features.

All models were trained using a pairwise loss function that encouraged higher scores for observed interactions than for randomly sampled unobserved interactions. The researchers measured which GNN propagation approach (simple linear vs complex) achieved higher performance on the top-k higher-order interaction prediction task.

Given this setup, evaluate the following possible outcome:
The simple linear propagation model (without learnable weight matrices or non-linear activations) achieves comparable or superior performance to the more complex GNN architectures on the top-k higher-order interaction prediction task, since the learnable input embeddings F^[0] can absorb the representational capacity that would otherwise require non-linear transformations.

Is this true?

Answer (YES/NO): YES